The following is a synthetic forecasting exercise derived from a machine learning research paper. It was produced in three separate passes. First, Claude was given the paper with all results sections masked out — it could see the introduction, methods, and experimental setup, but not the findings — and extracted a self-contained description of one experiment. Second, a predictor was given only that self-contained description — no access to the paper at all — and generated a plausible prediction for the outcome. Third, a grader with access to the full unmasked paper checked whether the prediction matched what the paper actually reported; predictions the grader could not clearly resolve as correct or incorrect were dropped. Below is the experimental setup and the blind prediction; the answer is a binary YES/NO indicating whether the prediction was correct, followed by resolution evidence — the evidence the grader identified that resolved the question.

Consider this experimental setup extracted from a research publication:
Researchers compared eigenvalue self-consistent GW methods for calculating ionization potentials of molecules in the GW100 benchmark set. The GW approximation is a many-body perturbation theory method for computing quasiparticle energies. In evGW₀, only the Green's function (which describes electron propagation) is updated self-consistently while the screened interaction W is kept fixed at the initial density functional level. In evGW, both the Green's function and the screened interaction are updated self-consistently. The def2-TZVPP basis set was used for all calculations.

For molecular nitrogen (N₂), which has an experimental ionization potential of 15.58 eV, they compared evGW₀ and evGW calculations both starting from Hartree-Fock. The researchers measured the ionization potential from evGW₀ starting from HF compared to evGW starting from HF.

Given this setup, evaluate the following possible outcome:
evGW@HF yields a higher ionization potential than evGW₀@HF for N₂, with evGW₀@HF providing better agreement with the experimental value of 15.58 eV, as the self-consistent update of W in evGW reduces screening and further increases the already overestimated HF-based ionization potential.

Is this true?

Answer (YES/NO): NO